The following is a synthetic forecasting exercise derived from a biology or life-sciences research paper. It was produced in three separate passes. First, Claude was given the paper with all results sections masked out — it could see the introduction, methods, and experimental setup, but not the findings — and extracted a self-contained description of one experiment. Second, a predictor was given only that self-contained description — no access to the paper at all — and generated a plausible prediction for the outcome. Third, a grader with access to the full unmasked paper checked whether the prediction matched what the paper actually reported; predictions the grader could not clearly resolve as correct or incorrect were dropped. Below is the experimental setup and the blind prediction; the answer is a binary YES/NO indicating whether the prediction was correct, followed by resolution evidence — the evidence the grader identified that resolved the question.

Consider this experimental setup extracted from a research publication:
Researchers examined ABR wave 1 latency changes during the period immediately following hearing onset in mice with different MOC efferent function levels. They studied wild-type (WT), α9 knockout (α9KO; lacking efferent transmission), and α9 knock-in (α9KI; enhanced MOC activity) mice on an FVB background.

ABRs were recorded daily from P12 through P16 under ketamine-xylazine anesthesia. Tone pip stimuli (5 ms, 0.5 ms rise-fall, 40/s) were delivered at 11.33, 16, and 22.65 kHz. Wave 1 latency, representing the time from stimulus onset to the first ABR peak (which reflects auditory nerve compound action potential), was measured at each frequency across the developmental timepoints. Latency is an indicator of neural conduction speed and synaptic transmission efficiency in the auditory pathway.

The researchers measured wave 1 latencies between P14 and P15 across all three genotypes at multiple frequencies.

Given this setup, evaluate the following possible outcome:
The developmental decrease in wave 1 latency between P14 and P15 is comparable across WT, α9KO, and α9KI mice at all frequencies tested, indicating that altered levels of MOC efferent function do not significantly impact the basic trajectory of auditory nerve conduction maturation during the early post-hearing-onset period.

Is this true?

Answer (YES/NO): YES